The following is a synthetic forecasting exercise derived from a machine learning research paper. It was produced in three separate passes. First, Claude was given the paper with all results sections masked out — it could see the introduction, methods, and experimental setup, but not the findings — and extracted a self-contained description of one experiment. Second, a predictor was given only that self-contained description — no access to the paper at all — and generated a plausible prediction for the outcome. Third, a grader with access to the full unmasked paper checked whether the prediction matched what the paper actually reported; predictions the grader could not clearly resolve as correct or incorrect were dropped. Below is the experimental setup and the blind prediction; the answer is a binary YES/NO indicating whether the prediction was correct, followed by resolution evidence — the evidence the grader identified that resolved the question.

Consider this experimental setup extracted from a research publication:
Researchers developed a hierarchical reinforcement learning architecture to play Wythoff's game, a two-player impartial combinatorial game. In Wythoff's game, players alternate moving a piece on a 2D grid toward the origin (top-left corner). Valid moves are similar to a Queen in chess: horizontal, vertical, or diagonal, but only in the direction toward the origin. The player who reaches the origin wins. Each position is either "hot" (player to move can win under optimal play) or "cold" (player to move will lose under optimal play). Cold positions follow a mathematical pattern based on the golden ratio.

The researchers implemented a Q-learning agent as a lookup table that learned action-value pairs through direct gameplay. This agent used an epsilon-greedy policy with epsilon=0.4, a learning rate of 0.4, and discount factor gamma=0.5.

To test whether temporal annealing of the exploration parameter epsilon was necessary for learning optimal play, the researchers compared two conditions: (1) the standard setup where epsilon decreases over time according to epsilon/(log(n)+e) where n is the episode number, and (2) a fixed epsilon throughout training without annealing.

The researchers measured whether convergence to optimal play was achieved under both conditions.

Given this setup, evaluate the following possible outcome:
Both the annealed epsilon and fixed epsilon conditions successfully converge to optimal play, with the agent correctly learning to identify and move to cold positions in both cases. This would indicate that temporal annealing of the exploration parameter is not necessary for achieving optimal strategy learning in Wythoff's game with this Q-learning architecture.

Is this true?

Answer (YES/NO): NO